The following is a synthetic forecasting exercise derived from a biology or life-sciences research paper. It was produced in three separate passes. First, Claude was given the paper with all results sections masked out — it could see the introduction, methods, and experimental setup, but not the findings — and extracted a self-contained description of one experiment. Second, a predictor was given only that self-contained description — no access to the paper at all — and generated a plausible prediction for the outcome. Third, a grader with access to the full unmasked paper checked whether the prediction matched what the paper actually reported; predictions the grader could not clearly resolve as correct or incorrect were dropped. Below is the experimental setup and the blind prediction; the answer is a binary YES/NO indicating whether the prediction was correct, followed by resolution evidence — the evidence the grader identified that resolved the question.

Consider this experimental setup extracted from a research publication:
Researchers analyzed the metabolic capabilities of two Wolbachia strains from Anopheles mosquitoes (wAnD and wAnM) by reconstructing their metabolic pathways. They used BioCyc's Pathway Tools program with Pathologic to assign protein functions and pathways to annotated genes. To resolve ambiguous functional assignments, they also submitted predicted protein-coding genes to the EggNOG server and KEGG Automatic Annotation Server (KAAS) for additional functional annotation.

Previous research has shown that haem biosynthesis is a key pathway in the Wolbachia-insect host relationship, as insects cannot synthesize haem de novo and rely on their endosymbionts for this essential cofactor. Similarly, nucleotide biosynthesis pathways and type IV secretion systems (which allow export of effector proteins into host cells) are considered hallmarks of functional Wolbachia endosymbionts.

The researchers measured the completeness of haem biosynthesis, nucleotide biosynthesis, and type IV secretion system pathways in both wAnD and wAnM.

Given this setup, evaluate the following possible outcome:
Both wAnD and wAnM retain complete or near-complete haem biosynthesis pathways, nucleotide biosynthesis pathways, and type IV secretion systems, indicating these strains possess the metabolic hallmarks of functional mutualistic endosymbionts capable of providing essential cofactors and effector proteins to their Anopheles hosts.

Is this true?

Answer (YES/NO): YES